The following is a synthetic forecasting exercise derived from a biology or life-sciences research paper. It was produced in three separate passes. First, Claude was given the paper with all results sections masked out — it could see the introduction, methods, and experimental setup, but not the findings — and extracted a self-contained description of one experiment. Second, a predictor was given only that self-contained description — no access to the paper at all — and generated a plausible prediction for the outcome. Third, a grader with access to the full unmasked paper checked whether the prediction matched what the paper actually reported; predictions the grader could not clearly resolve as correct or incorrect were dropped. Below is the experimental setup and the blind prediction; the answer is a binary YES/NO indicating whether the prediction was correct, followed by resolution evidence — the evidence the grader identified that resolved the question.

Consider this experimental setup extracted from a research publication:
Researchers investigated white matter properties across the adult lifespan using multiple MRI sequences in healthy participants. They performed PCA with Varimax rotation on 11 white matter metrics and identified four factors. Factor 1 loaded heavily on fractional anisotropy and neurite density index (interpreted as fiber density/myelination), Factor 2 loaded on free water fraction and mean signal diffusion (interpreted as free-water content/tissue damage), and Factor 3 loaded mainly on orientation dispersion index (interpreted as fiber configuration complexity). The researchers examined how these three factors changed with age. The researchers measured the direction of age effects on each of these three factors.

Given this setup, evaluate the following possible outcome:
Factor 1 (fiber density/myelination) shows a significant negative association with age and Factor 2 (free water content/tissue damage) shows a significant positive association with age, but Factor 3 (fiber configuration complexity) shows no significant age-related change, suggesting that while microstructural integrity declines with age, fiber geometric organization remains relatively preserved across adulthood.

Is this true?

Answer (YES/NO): NO